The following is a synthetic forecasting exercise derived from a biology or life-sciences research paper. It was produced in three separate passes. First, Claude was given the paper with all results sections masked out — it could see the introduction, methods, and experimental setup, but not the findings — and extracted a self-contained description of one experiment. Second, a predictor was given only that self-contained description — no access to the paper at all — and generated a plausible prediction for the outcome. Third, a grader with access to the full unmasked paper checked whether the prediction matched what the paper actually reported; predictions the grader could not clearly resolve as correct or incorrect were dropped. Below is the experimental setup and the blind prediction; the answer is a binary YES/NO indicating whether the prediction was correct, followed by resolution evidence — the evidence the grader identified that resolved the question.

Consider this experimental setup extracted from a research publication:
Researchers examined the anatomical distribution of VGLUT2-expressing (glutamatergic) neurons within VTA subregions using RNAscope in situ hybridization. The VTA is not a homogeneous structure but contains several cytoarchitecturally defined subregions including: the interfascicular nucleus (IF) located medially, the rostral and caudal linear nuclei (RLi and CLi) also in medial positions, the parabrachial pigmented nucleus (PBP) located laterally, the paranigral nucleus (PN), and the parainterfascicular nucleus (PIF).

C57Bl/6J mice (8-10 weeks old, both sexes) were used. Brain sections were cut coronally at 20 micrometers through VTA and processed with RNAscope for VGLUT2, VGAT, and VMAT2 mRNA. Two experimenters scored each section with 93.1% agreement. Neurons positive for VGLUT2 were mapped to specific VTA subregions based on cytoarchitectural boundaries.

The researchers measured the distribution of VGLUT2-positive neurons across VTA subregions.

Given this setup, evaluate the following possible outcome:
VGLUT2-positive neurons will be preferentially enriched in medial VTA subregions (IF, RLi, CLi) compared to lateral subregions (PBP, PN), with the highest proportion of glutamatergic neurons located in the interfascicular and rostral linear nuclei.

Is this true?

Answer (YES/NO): YES